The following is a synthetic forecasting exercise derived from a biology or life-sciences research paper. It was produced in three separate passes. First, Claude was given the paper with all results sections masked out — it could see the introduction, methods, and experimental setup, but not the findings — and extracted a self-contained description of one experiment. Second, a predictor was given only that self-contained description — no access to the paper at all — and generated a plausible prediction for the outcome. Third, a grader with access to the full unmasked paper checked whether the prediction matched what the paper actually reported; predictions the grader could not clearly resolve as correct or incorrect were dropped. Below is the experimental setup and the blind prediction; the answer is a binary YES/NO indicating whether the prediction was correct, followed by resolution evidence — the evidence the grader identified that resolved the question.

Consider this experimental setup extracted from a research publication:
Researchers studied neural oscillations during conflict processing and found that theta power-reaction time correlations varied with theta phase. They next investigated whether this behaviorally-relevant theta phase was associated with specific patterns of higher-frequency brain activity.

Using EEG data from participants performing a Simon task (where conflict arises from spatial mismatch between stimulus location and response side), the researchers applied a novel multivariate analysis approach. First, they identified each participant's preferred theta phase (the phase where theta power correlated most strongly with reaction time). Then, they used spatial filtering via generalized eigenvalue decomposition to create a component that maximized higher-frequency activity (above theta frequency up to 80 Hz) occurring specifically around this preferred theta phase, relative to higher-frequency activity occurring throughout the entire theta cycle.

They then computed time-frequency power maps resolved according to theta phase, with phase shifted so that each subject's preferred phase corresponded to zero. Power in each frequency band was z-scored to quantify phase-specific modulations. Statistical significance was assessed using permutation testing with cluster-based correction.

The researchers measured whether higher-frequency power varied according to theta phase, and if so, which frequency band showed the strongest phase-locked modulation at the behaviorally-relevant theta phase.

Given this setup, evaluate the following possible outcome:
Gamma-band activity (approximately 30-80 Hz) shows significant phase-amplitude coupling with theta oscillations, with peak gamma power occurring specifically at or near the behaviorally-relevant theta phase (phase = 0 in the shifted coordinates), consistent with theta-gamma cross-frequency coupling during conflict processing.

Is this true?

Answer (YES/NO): NO